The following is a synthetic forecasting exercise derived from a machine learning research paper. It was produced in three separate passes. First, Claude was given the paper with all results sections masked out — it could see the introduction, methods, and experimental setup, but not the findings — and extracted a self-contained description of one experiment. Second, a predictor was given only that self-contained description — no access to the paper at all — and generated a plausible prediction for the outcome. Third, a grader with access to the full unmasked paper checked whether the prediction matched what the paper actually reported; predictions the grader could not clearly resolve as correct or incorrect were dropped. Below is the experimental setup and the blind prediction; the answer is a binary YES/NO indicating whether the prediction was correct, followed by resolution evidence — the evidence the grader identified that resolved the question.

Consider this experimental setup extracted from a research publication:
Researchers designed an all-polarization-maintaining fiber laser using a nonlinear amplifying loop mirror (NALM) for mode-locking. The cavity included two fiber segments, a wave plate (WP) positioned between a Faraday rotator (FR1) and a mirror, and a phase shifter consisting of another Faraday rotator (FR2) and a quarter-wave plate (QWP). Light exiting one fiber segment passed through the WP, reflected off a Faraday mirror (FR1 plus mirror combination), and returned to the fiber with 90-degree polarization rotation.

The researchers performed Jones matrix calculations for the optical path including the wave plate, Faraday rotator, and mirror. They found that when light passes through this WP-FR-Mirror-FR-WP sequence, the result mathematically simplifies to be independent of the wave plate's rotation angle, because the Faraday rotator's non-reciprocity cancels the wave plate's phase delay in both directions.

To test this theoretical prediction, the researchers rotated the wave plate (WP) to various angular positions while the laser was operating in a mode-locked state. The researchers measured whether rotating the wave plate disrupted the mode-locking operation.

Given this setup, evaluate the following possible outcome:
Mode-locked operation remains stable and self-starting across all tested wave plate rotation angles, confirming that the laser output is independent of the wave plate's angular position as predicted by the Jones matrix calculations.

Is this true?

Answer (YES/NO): YES